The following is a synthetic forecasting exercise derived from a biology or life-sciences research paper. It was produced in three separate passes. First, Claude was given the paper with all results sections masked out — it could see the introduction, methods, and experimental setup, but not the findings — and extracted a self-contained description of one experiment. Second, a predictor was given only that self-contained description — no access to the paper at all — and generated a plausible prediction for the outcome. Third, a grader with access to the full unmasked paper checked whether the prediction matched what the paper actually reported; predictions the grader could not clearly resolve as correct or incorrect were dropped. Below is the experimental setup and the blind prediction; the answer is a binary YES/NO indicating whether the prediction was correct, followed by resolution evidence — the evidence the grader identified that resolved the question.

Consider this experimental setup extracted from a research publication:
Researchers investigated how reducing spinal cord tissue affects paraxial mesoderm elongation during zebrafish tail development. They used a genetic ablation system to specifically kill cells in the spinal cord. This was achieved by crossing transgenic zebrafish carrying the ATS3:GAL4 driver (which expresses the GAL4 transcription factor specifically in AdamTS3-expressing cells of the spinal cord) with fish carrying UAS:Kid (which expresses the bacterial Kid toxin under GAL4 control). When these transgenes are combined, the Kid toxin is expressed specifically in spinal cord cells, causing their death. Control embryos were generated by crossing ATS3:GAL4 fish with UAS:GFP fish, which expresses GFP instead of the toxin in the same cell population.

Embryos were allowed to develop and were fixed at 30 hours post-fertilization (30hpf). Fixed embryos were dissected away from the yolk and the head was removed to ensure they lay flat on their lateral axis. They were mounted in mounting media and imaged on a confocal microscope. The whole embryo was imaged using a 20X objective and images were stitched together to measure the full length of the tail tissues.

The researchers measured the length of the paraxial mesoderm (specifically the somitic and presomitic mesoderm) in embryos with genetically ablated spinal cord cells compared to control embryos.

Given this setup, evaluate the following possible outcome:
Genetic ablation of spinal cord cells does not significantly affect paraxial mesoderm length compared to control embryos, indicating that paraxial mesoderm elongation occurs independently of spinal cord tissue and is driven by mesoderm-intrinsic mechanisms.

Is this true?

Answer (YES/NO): NO